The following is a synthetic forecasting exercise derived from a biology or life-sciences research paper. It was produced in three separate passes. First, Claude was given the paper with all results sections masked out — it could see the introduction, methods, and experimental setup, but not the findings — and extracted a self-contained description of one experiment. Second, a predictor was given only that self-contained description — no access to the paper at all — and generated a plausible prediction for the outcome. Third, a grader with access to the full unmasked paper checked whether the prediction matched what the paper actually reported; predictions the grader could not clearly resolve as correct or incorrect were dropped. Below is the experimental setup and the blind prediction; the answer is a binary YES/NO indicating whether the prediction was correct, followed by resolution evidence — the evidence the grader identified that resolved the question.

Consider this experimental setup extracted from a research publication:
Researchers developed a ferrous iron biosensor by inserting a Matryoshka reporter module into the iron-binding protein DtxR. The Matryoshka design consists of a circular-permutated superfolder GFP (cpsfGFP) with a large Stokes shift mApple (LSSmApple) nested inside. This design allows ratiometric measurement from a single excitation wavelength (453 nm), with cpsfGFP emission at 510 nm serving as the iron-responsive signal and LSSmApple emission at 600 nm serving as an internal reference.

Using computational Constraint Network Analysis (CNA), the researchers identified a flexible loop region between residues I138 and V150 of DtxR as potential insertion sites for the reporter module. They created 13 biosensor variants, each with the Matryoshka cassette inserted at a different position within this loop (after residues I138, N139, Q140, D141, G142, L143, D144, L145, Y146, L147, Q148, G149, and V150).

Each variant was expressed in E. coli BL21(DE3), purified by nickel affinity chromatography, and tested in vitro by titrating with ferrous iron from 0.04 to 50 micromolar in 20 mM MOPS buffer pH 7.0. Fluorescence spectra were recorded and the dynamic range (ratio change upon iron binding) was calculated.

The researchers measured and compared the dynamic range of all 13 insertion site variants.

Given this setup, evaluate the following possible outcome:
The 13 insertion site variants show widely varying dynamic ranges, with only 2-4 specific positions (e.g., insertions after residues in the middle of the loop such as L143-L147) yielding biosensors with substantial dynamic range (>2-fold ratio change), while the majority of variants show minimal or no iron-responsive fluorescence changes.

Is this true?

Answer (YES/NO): NO